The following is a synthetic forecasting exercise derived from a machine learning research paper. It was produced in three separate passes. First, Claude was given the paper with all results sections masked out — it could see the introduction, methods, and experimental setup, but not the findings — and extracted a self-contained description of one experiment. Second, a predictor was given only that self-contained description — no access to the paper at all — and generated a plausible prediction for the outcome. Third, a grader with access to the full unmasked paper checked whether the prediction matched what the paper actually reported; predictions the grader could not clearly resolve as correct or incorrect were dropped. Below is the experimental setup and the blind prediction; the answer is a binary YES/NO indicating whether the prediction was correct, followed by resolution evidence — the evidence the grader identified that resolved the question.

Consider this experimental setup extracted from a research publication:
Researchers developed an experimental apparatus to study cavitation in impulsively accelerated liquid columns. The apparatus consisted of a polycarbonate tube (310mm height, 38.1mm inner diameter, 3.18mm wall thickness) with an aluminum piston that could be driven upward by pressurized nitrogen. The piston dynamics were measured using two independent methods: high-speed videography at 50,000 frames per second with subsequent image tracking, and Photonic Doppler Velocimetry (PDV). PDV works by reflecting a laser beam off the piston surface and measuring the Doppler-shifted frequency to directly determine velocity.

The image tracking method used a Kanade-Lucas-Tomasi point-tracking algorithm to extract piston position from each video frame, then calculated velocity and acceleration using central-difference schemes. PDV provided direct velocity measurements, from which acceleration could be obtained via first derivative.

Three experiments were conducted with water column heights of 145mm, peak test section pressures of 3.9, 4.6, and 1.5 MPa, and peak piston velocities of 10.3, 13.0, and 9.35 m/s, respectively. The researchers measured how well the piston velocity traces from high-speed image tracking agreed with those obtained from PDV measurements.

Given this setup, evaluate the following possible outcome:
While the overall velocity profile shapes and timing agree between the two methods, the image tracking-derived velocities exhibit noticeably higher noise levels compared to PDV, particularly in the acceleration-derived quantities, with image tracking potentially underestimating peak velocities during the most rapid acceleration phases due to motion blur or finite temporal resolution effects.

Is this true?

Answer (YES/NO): NO